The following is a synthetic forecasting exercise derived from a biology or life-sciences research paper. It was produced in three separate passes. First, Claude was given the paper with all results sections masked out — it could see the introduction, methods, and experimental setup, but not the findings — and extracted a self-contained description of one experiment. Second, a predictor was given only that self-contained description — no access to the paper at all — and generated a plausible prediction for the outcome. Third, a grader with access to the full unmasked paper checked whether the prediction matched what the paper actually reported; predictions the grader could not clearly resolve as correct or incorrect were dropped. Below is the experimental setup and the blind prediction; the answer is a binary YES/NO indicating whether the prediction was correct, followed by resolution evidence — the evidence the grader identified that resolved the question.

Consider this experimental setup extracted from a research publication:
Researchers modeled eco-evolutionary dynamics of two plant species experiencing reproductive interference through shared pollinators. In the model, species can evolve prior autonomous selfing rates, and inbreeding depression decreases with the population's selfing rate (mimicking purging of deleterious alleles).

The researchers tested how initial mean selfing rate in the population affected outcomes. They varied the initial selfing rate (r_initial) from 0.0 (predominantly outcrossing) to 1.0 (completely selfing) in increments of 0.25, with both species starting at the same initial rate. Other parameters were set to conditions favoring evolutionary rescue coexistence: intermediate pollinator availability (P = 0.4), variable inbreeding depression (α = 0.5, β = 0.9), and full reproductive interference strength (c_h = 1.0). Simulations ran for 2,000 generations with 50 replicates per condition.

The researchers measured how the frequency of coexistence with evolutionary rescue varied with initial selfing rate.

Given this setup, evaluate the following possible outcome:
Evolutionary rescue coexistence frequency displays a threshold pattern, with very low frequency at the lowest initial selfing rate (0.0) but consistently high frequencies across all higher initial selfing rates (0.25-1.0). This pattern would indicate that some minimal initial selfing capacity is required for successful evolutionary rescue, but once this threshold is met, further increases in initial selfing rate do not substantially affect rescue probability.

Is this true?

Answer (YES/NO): NO